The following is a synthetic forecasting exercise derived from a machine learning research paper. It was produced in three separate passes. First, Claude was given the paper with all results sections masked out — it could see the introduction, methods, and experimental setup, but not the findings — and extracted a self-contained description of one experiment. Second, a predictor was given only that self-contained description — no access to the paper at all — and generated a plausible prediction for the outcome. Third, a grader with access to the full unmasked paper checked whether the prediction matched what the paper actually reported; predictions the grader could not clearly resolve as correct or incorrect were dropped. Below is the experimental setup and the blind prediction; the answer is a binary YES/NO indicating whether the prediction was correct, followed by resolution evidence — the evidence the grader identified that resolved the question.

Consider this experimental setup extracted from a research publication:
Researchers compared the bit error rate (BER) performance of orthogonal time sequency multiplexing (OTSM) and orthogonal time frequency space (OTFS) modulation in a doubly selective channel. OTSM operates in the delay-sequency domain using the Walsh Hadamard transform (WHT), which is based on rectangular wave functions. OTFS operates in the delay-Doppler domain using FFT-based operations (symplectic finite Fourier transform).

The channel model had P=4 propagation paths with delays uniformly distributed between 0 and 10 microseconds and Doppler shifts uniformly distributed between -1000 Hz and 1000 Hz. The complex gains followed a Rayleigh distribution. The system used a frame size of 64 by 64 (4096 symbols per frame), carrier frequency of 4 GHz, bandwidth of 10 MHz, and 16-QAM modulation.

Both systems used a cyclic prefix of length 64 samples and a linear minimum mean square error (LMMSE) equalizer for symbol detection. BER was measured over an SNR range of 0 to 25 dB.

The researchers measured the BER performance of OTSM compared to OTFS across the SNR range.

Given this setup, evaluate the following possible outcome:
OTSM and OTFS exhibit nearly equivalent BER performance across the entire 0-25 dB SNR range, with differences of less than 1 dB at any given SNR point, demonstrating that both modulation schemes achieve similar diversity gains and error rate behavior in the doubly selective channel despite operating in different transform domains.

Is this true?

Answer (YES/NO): YES